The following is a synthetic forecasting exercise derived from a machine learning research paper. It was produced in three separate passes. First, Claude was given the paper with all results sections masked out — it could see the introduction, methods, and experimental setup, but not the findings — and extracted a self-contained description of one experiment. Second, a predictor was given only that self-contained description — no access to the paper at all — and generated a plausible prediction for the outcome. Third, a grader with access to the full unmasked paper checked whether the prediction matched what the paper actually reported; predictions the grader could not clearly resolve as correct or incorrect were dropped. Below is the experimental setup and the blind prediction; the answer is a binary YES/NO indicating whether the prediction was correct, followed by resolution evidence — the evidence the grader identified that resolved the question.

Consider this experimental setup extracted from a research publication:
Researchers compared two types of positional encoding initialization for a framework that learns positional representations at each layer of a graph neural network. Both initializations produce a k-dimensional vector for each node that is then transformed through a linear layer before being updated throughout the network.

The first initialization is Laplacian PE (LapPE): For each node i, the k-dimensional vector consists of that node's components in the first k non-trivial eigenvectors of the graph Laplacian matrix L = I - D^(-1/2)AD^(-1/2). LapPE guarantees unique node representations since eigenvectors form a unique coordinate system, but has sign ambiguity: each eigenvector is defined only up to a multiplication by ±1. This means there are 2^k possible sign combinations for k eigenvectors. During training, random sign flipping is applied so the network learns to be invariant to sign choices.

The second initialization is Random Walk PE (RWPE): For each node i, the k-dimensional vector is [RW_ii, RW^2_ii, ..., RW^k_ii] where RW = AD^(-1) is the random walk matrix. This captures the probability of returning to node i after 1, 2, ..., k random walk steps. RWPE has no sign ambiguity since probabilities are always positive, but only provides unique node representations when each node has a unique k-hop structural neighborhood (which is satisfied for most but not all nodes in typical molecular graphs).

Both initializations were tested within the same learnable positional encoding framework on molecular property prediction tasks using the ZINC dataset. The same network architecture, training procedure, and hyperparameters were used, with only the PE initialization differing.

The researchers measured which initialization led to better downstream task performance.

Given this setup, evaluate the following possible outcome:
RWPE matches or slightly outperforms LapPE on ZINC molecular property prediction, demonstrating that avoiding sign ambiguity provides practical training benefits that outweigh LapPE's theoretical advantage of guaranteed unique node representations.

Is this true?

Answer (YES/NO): NO